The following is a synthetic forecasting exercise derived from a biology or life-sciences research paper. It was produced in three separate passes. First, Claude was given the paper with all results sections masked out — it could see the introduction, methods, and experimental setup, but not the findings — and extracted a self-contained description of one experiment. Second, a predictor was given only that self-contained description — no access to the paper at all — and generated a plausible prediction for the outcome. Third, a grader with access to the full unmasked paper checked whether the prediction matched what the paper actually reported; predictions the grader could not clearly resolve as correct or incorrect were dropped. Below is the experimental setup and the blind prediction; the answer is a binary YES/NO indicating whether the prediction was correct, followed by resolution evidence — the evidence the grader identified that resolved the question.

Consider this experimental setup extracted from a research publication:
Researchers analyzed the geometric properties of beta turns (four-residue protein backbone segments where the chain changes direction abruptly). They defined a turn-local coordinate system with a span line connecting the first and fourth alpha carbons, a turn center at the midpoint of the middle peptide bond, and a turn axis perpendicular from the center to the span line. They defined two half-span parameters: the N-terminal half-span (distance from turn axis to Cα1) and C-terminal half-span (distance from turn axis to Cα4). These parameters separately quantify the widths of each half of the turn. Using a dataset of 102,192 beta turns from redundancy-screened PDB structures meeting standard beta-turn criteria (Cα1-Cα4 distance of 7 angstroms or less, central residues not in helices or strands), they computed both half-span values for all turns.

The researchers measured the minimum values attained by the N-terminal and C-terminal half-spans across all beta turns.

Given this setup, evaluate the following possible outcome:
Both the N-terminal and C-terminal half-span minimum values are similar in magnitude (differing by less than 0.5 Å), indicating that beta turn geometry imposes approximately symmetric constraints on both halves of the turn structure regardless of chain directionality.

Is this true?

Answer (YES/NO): NO